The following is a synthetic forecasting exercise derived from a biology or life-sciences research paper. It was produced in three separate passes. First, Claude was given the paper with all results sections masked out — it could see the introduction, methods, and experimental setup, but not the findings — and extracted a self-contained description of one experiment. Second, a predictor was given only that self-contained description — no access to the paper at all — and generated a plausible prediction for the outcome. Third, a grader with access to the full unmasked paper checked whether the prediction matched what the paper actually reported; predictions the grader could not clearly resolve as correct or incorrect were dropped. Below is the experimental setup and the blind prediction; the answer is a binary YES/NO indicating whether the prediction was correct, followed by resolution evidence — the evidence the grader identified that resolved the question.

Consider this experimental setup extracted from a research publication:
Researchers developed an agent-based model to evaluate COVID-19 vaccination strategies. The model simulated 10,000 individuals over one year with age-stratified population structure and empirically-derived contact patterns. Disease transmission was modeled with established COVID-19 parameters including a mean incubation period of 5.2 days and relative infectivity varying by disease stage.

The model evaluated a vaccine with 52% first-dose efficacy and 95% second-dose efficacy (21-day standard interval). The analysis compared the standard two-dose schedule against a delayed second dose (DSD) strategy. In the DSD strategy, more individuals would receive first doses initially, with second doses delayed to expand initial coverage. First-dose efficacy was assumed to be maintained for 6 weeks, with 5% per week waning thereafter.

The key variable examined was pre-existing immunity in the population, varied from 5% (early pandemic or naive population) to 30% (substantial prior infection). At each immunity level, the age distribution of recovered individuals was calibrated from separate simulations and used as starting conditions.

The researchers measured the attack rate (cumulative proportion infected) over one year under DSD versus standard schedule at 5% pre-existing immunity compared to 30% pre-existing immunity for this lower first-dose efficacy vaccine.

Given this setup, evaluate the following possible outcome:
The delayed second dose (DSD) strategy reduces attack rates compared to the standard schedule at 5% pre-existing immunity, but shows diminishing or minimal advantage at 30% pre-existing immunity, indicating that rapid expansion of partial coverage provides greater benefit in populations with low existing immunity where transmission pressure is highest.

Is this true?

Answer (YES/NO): NO